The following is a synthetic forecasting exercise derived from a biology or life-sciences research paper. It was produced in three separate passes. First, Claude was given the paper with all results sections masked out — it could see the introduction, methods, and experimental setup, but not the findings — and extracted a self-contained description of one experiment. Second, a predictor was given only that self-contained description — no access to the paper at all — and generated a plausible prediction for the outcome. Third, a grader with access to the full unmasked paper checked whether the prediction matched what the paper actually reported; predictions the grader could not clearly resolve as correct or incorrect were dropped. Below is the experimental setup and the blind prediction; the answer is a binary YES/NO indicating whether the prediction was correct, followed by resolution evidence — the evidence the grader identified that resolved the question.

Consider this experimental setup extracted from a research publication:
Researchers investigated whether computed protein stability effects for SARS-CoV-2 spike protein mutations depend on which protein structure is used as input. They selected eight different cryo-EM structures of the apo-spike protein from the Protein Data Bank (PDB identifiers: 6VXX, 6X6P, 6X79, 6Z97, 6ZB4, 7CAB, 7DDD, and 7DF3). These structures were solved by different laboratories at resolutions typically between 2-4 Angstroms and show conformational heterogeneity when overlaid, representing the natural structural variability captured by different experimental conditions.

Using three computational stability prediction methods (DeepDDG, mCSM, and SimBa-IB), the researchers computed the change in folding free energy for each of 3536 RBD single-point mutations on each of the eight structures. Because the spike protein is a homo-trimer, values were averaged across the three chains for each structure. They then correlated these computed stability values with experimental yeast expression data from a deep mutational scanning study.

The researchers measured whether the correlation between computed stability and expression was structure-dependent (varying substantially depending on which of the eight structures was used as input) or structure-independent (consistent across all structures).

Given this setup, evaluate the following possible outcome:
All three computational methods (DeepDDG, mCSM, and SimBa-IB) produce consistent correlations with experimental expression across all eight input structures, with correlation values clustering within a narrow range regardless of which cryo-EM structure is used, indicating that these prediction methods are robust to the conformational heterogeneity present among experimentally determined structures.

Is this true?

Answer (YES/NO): YES